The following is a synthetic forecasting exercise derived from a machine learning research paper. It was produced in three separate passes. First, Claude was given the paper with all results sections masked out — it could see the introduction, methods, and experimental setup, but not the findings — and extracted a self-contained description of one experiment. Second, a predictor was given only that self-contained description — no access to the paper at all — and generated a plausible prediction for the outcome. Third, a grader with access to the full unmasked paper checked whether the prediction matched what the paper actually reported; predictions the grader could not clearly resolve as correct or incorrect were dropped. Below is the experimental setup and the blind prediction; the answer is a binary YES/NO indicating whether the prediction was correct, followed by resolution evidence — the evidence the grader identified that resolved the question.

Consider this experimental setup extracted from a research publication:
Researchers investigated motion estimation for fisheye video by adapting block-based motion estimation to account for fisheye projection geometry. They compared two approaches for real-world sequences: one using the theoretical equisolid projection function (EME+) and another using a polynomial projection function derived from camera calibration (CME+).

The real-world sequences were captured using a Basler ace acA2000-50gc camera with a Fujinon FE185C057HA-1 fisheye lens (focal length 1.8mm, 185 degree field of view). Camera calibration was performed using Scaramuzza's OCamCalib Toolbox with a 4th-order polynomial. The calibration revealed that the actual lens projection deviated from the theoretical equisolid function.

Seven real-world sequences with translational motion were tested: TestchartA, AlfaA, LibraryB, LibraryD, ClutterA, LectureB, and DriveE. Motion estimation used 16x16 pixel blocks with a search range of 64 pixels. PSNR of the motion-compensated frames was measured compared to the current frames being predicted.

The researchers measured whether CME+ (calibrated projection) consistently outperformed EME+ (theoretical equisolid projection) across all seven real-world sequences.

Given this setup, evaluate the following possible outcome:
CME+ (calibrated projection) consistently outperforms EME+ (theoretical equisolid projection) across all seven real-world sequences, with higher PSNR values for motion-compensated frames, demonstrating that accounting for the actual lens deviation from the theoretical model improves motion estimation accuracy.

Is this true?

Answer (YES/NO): NO